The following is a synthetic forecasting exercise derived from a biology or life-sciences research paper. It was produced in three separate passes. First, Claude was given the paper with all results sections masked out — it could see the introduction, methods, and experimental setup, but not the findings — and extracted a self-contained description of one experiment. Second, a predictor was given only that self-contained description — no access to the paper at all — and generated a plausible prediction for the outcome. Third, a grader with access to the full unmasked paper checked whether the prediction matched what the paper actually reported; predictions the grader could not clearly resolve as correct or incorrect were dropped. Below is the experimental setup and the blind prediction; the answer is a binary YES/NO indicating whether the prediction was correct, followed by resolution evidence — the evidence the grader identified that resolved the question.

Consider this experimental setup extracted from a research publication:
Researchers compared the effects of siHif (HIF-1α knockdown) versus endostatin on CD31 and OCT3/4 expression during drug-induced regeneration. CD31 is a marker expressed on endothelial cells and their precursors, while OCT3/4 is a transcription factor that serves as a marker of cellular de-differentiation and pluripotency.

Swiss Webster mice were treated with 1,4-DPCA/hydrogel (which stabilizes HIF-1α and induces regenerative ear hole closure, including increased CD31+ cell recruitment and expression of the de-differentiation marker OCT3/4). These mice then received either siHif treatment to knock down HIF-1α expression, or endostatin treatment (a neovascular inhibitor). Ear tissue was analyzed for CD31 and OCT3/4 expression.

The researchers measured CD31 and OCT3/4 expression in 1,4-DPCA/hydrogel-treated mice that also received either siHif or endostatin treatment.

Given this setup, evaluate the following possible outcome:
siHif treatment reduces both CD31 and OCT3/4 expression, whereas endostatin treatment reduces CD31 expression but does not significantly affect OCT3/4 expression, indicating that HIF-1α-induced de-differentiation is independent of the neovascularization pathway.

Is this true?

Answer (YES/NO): NO